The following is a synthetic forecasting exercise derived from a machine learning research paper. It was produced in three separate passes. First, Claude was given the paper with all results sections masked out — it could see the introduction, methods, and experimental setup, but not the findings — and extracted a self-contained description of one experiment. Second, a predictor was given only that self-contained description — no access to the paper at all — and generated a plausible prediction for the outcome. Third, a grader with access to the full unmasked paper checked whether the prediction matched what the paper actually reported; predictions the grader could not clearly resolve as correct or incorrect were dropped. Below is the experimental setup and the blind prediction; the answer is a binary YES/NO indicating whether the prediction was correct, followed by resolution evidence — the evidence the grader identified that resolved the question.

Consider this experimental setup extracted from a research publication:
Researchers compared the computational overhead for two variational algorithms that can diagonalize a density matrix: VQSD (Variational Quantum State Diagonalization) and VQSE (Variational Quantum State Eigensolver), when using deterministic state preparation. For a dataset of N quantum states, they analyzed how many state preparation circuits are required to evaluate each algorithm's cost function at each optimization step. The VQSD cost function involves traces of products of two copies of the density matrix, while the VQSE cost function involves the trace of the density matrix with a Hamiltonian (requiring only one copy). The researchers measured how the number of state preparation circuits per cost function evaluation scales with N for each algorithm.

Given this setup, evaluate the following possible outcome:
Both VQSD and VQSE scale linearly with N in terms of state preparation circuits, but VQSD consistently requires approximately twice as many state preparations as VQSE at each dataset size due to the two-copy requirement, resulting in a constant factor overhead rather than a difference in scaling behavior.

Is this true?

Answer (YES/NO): NO